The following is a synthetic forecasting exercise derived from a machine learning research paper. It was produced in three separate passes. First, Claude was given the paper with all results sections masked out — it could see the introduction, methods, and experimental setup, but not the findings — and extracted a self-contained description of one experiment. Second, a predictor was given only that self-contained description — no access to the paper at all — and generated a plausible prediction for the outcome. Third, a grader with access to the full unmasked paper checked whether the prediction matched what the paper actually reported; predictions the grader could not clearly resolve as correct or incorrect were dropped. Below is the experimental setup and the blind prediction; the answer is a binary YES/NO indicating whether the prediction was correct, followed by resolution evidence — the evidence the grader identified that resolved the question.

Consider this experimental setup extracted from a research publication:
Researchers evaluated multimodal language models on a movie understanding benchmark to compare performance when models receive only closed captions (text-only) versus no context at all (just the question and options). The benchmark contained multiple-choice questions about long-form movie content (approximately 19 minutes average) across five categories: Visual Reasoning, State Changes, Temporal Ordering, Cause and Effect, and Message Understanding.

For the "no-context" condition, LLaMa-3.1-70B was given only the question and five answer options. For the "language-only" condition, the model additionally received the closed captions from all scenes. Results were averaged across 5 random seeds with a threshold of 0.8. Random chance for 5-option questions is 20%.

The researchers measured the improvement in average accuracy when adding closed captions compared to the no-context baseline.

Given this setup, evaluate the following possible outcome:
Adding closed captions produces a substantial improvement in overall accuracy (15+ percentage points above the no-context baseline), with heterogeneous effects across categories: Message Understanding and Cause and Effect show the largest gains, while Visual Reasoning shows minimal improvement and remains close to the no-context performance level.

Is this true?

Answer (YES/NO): NO